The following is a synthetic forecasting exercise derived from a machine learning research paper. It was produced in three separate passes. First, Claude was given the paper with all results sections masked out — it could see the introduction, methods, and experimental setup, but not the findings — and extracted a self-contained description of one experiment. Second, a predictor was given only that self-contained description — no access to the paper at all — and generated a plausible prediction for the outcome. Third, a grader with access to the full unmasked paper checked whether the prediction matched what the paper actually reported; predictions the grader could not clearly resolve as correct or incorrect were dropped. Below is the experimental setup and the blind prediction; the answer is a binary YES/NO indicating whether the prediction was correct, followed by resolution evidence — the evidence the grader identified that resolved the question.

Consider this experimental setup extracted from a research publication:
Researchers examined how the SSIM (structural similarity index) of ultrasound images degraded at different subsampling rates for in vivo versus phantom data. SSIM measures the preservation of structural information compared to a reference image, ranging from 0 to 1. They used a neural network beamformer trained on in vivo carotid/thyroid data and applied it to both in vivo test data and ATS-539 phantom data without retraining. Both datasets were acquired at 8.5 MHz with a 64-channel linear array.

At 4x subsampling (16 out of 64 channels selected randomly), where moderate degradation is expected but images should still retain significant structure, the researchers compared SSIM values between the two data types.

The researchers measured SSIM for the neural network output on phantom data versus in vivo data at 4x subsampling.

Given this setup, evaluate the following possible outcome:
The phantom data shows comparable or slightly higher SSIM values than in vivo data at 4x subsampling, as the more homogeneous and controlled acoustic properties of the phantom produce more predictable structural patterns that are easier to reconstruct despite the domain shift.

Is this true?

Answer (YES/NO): YES